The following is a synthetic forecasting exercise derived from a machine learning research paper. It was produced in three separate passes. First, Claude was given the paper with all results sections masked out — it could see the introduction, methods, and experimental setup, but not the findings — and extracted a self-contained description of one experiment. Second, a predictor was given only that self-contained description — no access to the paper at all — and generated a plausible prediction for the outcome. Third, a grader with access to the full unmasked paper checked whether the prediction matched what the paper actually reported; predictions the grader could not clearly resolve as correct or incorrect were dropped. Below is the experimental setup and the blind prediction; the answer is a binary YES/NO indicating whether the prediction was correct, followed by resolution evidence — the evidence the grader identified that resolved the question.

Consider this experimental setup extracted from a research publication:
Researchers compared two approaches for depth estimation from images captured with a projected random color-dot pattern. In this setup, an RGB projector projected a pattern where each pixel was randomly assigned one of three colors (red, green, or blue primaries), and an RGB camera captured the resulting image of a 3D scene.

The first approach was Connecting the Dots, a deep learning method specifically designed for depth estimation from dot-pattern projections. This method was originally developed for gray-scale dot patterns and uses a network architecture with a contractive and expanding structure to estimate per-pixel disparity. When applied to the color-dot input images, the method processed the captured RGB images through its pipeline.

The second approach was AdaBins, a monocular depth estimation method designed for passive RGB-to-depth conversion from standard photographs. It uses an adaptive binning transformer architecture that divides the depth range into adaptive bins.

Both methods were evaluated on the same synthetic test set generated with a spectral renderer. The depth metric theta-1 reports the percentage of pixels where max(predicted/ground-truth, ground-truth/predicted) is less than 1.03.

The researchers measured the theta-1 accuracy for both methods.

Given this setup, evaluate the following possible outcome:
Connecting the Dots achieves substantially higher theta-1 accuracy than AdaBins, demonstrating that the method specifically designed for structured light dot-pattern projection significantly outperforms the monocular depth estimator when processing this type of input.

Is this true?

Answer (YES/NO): YES